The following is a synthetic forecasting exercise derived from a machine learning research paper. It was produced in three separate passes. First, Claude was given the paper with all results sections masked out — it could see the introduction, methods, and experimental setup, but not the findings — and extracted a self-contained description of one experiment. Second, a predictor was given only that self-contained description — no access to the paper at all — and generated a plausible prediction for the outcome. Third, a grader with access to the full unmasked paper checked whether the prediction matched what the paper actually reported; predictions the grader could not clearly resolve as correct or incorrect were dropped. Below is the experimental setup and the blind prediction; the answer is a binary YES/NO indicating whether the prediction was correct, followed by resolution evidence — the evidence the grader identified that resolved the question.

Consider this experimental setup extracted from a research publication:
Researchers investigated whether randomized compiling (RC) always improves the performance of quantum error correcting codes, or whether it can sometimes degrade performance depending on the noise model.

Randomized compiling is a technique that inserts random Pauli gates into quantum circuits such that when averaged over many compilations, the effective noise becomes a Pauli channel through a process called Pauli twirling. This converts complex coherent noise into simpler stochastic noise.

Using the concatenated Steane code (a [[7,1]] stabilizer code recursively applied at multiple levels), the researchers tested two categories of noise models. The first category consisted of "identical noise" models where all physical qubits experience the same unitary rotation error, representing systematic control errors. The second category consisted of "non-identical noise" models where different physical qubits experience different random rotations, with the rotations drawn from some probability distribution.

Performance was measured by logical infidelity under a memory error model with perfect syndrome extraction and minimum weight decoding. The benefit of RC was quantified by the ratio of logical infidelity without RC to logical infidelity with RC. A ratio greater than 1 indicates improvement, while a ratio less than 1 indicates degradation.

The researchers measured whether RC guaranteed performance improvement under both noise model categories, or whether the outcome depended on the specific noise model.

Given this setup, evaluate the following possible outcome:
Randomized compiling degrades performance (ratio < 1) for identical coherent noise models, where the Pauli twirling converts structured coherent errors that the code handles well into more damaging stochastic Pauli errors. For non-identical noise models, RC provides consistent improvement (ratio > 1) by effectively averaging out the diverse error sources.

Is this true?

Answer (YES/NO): NO